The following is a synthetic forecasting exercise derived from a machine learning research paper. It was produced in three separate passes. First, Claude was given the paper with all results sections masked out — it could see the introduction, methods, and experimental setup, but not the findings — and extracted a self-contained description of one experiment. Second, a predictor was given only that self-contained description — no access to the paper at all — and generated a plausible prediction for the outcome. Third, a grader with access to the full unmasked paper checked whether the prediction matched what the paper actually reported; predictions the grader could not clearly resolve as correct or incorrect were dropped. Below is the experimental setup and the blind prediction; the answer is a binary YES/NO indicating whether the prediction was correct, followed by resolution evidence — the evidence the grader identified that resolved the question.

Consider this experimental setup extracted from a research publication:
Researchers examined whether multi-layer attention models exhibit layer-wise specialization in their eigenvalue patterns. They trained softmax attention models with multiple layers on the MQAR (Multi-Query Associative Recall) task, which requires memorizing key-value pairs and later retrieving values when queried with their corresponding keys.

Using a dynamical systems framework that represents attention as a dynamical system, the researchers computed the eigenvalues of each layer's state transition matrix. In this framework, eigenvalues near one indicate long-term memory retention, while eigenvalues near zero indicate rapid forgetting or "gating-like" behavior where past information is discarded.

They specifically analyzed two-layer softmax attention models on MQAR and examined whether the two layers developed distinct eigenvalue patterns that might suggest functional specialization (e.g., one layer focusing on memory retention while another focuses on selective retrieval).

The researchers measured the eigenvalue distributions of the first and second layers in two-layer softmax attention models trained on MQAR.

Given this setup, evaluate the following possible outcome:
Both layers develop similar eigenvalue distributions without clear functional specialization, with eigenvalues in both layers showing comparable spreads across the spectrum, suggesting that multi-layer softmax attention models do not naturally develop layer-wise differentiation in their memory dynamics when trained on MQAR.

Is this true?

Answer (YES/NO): NO